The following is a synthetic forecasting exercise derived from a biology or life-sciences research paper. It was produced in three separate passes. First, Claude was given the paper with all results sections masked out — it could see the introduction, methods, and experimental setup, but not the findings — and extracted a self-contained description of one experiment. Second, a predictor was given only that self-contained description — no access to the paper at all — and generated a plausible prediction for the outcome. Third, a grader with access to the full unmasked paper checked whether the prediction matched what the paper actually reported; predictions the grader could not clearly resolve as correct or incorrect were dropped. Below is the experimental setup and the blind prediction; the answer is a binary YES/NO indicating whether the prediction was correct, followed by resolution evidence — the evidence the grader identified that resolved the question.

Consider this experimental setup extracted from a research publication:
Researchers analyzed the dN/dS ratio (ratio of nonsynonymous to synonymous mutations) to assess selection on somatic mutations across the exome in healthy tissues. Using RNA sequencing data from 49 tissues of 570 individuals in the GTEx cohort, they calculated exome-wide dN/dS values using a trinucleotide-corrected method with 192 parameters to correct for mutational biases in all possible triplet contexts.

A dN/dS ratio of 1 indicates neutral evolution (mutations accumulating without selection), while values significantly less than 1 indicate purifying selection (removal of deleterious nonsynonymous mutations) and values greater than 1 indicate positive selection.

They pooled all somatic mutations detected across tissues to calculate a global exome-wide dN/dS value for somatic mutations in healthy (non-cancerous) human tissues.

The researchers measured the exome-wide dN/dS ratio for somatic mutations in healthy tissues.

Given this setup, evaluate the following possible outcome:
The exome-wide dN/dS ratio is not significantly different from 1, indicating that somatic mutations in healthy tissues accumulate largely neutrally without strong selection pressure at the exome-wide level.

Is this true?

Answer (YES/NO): YES